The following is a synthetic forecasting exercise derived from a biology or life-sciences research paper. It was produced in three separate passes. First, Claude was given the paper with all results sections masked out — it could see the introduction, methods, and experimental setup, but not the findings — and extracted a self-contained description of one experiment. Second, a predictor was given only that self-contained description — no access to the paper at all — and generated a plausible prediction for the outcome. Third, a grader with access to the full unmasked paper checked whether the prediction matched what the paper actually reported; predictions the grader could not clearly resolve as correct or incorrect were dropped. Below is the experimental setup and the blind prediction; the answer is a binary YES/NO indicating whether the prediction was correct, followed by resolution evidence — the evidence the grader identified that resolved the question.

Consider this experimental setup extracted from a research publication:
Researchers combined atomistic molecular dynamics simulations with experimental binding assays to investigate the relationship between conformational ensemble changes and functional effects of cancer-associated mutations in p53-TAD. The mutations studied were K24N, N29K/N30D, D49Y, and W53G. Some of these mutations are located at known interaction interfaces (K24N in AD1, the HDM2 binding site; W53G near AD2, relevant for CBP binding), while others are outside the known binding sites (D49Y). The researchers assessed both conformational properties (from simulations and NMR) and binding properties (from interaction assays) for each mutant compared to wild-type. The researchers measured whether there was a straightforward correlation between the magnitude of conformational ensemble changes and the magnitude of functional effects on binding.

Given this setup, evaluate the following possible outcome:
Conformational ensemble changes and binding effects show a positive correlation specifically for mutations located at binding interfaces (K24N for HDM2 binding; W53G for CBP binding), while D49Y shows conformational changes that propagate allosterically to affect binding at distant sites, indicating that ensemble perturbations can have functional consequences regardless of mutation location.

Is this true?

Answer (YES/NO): NO